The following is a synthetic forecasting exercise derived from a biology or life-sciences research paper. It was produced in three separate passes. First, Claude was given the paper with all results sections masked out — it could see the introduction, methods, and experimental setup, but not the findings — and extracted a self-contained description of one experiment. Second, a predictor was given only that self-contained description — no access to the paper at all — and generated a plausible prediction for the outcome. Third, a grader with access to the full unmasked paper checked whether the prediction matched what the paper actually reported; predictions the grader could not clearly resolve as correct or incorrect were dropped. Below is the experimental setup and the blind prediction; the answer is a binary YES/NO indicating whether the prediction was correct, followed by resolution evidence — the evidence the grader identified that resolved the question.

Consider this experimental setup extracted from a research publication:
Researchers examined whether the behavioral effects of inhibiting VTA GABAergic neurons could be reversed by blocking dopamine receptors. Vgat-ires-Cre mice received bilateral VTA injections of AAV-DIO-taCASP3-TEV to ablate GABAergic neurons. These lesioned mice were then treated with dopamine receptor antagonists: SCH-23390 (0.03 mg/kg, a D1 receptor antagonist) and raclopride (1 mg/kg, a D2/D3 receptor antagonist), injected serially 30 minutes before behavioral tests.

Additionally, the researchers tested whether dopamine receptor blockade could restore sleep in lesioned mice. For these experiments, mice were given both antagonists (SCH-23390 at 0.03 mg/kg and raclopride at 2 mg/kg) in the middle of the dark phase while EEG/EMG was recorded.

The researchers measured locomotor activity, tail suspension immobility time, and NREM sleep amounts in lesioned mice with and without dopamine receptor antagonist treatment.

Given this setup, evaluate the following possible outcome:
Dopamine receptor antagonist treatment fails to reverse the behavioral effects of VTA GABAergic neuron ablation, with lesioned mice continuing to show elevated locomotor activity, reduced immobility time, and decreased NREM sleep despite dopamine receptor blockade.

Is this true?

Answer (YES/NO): NO